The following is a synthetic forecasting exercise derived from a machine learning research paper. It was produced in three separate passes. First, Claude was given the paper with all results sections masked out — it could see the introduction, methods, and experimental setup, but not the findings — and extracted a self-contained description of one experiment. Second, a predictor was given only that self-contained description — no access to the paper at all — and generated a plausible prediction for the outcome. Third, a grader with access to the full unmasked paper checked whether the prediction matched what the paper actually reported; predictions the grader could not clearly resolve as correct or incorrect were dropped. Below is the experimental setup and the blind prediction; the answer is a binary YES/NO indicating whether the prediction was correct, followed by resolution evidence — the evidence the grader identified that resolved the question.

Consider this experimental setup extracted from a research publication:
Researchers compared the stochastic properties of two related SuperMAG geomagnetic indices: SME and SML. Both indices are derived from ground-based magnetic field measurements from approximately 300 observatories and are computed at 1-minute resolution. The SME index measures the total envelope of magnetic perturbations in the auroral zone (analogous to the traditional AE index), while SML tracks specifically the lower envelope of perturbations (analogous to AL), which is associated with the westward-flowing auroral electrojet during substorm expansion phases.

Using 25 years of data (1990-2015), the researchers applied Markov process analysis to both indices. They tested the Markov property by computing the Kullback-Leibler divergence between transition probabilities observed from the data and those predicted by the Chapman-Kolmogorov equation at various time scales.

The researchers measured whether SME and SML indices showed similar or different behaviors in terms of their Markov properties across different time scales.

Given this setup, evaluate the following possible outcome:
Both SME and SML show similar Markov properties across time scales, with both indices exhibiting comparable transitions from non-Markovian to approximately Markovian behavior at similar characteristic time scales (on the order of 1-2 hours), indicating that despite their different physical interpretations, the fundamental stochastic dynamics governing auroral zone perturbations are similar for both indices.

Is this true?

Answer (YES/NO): YES